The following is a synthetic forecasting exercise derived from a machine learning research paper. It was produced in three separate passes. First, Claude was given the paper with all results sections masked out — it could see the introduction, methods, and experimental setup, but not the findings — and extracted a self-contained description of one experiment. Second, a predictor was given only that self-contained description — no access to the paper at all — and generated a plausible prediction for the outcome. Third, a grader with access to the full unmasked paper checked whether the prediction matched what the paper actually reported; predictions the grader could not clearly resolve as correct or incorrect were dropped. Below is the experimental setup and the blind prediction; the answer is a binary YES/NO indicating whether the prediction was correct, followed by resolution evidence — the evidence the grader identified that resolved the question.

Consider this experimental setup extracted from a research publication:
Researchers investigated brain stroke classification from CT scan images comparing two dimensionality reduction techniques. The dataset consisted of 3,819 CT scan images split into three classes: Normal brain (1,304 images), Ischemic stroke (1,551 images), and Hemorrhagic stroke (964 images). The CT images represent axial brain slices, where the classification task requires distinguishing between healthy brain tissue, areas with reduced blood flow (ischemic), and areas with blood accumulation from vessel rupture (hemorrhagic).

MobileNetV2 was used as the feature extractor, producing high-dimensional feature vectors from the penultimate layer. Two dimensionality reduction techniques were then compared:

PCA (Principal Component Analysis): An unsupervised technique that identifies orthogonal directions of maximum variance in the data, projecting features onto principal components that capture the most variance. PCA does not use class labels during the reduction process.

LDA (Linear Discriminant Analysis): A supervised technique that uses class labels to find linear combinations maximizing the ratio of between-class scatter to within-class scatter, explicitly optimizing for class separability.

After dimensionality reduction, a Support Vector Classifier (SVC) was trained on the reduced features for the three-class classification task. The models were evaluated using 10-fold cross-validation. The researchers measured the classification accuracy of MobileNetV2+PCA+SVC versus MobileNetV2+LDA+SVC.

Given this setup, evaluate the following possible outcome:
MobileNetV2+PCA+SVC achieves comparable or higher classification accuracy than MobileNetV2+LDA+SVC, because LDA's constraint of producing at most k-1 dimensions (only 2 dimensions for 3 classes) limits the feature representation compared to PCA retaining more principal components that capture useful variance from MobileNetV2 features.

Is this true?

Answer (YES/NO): NO